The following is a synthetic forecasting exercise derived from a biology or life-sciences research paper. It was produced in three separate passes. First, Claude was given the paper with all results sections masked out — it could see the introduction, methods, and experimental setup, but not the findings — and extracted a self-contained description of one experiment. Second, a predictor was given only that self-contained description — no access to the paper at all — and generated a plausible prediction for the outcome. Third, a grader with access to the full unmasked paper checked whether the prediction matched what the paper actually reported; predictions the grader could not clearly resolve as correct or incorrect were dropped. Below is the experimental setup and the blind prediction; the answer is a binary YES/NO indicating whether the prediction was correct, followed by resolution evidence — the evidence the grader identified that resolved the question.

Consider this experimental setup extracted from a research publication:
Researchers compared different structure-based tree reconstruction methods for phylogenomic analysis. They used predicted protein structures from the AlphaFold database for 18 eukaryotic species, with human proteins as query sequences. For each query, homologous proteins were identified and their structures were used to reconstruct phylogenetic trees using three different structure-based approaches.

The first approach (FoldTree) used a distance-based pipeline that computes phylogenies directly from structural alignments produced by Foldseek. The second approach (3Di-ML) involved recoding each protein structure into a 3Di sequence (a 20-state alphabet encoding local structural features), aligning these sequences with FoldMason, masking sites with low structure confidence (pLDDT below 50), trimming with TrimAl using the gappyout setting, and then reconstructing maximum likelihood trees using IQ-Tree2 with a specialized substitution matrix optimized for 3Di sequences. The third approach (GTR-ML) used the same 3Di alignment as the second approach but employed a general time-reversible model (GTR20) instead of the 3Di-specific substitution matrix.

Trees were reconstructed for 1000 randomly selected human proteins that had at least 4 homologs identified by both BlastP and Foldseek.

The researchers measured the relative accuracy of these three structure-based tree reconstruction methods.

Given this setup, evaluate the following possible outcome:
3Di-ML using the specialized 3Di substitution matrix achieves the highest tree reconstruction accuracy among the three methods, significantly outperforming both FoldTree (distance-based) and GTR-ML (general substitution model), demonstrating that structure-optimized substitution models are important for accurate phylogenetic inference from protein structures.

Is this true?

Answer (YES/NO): NO